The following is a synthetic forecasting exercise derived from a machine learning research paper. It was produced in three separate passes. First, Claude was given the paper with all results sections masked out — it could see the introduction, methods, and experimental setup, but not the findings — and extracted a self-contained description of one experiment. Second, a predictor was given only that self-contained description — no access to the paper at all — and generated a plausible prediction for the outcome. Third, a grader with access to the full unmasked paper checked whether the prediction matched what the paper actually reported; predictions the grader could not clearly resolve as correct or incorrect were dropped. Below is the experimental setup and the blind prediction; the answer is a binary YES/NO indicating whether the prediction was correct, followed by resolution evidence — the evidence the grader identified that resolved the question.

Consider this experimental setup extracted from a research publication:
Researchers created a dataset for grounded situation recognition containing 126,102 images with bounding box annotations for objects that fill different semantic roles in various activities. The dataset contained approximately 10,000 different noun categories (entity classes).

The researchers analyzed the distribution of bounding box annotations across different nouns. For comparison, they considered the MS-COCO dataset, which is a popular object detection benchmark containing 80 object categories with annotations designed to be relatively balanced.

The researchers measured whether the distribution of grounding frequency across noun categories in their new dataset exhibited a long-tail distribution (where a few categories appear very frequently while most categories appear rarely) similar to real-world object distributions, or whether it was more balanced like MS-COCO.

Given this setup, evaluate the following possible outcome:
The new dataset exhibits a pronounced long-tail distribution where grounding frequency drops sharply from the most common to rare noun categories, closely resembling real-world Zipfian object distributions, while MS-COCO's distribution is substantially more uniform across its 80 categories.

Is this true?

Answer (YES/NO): YES